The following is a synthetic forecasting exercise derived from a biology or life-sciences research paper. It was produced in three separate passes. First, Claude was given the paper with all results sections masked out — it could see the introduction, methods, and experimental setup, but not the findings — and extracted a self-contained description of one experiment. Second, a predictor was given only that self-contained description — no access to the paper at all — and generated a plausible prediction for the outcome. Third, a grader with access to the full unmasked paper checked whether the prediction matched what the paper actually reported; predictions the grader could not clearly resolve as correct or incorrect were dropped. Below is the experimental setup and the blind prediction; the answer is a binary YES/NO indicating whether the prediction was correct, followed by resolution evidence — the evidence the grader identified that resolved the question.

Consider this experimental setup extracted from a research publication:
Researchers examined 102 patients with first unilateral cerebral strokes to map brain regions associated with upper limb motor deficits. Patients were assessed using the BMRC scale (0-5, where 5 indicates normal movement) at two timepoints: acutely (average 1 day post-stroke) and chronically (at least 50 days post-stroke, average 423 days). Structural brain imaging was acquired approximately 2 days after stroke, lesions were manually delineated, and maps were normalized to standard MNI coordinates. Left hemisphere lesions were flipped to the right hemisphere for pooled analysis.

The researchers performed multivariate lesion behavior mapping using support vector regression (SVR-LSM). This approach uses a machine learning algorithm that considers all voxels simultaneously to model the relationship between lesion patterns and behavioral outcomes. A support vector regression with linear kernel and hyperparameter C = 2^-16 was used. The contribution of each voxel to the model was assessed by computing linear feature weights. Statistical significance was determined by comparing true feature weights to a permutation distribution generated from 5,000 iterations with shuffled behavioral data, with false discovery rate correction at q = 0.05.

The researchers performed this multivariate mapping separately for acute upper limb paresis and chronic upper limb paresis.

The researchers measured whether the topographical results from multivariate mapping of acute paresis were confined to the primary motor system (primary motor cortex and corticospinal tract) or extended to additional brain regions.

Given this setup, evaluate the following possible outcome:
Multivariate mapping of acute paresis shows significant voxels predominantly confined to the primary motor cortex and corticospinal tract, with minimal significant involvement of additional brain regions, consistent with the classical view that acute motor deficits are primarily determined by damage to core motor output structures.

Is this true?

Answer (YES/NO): NO